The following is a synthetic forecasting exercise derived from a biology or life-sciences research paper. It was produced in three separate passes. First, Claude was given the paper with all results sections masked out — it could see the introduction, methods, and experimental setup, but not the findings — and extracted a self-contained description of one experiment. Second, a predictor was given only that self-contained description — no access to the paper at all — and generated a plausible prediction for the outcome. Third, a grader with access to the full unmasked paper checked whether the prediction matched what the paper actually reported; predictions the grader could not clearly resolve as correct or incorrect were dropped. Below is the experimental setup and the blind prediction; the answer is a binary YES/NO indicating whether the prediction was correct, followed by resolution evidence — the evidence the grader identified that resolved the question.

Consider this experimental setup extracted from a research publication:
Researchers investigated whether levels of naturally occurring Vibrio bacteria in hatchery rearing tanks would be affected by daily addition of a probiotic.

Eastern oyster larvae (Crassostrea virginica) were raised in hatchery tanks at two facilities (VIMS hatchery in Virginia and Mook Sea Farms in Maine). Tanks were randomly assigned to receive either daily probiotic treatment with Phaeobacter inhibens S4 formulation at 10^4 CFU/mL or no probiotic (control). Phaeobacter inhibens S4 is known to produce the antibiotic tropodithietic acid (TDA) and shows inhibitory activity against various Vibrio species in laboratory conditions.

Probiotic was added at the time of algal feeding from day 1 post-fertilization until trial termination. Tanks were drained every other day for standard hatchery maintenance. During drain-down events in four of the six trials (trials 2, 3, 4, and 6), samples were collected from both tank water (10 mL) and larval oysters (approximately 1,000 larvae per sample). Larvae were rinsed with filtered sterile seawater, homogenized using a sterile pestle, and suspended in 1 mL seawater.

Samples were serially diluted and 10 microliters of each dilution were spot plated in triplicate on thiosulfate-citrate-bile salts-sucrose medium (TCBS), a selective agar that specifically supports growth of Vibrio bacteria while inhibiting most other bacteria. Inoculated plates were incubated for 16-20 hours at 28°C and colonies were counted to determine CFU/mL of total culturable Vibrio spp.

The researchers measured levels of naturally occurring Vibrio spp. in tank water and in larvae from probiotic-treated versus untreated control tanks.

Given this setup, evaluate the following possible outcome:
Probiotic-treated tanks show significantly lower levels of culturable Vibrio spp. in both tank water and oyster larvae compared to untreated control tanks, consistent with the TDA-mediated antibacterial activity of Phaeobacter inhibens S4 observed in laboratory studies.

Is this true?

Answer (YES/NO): NO